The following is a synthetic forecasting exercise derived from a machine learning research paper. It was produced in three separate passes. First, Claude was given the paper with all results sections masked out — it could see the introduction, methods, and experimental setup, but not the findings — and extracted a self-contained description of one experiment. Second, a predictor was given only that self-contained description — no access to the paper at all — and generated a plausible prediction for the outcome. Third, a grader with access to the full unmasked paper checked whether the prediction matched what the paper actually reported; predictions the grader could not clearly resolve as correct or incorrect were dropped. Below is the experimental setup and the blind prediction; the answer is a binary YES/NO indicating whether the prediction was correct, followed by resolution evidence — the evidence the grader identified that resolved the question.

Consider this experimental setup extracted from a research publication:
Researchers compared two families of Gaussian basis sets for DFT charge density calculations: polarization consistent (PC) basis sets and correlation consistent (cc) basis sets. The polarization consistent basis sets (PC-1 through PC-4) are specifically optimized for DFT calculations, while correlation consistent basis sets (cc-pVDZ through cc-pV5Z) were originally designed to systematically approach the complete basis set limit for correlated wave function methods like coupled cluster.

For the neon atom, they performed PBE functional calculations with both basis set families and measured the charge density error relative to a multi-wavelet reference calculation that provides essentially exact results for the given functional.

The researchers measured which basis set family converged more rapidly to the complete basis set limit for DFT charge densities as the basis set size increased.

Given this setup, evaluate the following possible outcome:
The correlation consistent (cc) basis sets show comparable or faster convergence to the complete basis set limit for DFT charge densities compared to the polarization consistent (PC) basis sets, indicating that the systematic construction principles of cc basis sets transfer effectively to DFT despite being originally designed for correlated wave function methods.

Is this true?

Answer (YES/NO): NO